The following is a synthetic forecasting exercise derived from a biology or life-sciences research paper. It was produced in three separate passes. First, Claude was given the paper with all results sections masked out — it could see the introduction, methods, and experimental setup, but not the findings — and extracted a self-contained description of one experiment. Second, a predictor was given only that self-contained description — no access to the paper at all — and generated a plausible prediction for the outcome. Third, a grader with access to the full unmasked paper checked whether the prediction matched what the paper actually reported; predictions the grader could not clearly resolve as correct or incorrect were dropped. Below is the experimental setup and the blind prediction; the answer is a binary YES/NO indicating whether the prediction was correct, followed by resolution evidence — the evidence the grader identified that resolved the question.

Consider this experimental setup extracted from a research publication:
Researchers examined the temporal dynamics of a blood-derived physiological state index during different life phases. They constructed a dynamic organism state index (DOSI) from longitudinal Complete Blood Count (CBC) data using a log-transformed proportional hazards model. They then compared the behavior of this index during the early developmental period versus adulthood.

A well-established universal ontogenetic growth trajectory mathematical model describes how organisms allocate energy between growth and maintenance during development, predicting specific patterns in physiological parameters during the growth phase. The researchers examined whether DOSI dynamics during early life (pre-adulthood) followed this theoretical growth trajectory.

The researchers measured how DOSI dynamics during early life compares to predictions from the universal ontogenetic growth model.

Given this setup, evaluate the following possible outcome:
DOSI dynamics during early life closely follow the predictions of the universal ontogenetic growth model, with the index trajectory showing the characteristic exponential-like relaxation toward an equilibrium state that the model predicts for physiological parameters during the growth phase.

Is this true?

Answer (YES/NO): YES